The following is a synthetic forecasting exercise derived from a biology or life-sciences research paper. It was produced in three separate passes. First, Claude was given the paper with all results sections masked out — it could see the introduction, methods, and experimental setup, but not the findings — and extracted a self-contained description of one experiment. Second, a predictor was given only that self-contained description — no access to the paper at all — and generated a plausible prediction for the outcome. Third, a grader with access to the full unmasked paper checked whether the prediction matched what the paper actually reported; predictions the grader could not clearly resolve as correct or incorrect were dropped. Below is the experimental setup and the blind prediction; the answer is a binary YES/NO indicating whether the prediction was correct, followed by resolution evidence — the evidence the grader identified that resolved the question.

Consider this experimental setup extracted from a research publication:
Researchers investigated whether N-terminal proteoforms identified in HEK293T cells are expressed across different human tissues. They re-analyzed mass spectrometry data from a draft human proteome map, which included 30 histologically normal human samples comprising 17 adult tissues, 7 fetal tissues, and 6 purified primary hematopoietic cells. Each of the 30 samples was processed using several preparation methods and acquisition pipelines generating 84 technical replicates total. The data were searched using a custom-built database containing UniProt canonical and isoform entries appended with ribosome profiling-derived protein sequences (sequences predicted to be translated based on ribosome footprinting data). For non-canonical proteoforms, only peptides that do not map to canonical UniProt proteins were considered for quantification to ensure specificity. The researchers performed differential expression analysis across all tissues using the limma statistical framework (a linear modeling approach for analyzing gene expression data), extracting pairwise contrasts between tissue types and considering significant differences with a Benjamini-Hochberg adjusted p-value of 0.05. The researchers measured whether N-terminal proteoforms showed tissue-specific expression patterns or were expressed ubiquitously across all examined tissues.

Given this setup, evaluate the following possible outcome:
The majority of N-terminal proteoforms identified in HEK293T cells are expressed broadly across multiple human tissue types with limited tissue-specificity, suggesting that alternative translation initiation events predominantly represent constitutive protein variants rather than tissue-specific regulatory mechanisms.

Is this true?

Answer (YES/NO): NO